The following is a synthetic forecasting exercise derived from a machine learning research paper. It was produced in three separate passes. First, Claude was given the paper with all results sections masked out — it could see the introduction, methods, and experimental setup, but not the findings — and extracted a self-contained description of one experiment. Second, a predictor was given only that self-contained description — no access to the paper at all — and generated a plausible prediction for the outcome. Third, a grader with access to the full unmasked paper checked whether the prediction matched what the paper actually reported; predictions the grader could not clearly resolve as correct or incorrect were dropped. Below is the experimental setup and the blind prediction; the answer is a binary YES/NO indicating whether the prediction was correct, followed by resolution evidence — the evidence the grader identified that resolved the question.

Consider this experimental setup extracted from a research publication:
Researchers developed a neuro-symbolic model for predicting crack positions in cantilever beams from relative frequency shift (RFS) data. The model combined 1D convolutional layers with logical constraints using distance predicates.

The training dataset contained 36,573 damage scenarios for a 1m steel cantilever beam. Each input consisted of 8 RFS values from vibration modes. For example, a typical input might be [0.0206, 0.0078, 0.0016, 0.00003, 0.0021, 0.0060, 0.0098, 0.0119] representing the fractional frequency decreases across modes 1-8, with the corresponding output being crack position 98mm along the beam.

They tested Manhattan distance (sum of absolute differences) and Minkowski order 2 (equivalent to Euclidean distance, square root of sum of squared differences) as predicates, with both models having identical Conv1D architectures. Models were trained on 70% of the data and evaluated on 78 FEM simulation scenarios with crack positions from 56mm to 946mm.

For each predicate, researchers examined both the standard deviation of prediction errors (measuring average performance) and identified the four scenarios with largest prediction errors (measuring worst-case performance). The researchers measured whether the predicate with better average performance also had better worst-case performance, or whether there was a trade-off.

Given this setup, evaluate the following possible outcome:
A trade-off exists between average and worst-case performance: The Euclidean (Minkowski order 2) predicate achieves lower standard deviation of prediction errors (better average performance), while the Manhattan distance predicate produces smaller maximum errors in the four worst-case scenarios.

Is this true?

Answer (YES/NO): NO